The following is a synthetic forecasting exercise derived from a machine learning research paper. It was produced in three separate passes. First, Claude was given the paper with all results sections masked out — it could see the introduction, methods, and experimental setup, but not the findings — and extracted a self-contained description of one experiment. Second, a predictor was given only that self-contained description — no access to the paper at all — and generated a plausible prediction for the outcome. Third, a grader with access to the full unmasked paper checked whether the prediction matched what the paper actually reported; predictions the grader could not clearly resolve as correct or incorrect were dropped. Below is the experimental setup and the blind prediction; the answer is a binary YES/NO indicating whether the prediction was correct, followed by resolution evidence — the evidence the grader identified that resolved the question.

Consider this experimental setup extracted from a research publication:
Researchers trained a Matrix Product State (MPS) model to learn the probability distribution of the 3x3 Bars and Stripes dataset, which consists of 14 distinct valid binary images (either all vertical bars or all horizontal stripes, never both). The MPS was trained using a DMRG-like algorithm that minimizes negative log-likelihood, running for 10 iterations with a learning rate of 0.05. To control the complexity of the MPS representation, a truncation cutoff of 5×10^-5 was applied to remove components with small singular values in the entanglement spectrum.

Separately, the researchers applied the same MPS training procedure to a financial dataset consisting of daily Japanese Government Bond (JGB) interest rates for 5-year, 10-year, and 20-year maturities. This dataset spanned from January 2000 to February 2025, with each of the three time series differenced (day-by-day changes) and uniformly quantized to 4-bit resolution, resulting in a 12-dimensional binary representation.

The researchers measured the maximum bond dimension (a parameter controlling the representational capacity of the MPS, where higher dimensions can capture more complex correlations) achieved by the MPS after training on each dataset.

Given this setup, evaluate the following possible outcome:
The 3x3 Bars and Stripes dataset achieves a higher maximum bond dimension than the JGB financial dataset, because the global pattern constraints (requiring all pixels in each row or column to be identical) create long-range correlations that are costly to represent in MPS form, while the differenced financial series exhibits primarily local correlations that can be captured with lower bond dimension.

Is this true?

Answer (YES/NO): NO